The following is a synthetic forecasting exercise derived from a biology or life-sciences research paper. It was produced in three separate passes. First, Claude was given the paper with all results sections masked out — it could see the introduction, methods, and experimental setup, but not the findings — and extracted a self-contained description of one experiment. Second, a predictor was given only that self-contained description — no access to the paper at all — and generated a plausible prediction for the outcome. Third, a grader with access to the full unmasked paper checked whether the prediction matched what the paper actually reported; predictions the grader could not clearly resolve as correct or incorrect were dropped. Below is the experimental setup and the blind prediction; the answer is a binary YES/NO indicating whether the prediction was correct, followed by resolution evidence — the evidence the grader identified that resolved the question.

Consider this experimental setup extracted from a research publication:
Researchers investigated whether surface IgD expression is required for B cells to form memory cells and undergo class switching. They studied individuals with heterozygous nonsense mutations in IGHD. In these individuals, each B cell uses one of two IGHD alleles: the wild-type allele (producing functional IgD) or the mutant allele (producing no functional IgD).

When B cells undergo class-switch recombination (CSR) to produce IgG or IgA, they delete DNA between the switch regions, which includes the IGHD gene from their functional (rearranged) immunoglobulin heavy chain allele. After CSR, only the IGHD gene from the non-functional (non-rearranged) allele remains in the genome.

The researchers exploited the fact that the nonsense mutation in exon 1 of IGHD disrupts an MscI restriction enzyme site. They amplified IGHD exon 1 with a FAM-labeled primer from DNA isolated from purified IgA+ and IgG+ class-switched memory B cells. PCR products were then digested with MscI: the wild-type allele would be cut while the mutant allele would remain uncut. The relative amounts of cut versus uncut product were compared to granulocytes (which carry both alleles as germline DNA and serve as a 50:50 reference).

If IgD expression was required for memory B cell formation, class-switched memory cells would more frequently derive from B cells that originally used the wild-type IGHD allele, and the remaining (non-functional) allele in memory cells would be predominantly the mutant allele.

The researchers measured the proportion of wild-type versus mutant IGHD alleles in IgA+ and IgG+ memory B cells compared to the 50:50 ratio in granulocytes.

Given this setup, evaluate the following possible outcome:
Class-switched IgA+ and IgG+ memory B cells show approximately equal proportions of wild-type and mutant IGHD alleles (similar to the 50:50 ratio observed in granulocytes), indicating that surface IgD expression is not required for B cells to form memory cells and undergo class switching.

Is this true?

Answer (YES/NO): YES